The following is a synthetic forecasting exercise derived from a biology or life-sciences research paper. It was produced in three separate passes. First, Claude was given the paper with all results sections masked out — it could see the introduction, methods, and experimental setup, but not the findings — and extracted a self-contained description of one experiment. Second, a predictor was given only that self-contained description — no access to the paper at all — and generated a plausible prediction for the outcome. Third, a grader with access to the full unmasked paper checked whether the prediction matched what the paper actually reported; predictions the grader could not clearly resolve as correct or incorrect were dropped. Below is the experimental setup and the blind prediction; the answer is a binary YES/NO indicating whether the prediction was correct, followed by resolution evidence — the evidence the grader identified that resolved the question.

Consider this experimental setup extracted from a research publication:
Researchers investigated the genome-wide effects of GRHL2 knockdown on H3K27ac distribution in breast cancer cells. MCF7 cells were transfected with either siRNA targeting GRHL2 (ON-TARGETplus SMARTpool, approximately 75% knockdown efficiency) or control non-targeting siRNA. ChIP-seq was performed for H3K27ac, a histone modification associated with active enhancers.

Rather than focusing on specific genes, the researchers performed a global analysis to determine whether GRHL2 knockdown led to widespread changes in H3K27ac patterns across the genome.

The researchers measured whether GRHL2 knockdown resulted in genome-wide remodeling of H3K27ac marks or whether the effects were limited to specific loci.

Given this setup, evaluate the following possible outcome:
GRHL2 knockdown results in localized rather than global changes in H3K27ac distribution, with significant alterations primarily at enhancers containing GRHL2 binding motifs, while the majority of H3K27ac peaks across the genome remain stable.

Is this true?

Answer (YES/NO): NO